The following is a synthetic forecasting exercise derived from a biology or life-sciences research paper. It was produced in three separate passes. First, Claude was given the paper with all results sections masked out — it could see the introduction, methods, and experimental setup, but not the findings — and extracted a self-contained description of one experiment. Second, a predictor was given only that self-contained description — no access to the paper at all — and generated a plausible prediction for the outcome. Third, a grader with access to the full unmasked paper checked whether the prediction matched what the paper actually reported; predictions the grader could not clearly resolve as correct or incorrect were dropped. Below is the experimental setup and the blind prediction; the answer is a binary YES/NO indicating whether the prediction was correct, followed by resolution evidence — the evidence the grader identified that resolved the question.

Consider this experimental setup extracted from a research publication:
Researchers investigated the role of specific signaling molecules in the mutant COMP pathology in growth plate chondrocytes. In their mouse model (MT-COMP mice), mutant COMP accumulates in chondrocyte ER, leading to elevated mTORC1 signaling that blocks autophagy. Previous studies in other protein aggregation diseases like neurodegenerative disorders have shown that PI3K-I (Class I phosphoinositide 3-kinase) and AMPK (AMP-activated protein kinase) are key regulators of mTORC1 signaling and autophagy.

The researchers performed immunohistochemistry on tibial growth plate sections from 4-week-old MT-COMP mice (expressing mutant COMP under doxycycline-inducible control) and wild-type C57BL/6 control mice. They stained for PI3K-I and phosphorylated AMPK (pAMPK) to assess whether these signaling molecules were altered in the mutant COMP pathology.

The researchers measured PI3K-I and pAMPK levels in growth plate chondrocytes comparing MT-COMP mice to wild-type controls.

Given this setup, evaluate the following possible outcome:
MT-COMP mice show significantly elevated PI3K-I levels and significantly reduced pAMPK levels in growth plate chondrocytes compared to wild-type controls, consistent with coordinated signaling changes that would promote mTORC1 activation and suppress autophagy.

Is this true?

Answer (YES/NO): NO